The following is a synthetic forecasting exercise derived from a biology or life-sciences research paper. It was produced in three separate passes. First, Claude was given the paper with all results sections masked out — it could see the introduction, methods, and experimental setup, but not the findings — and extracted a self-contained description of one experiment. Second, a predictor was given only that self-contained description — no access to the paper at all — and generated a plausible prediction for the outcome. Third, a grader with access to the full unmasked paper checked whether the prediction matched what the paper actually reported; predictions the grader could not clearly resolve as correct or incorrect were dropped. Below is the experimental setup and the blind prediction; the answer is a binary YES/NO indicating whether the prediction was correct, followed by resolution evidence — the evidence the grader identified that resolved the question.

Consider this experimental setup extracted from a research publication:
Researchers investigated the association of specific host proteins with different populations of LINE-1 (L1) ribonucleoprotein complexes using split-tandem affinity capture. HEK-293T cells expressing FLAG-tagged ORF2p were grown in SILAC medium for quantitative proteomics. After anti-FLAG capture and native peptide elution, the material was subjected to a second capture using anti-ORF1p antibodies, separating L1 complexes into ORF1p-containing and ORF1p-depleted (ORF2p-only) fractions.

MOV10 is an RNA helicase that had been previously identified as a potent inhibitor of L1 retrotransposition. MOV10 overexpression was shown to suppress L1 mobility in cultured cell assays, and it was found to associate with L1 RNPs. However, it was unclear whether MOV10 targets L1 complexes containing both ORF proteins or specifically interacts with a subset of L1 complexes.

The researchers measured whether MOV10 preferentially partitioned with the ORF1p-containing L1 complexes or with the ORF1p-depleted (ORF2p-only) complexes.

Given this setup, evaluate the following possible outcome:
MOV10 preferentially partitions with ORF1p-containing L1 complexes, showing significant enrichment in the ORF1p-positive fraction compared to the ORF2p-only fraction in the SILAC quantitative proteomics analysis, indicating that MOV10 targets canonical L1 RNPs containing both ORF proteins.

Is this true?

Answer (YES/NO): YES